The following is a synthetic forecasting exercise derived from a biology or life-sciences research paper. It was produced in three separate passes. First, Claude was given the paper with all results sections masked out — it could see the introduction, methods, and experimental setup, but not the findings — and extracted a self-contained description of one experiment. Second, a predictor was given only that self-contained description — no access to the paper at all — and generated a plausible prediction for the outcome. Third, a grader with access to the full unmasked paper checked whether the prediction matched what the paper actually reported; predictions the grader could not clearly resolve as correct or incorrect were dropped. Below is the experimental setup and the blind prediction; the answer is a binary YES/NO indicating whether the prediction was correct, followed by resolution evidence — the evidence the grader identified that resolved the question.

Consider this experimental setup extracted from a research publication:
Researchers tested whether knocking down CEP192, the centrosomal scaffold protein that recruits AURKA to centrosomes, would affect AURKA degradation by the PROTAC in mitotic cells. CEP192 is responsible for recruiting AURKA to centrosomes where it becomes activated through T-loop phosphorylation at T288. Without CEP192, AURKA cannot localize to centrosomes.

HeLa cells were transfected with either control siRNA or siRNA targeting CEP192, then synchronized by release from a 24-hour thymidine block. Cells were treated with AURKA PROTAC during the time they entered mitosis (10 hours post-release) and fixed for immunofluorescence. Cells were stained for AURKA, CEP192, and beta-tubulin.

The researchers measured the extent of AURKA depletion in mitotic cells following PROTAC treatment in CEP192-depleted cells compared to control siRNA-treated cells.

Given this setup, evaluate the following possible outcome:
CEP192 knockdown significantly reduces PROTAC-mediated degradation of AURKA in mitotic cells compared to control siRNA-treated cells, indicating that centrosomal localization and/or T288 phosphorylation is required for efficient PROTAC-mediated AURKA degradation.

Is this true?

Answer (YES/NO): NO